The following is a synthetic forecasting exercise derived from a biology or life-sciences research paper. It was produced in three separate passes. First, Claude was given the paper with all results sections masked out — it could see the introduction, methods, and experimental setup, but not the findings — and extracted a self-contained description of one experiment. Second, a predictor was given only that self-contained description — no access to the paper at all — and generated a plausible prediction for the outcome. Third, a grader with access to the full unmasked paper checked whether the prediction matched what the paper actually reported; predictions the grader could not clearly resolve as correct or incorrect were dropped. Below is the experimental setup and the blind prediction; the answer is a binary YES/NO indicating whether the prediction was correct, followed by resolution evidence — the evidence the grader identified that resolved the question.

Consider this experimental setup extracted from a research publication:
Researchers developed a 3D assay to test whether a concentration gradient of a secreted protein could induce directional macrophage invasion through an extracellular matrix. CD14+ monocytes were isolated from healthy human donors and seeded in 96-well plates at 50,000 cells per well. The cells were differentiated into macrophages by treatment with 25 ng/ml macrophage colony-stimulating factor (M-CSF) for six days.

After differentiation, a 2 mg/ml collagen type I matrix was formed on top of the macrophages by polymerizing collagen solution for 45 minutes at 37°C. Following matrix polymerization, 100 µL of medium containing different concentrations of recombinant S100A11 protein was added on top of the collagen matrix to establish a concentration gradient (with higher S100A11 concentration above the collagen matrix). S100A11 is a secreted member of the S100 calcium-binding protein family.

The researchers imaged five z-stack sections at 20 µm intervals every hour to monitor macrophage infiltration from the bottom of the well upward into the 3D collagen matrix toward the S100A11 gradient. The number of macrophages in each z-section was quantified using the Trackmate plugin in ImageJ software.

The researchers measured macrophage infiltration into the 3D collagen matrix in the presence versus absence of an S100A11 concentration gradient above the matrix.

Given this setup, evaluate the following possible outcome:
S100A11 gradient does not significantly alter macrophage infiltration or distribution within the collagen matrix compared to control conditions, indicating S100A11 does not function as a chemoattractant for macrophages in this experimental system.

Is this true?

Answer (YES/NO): NO